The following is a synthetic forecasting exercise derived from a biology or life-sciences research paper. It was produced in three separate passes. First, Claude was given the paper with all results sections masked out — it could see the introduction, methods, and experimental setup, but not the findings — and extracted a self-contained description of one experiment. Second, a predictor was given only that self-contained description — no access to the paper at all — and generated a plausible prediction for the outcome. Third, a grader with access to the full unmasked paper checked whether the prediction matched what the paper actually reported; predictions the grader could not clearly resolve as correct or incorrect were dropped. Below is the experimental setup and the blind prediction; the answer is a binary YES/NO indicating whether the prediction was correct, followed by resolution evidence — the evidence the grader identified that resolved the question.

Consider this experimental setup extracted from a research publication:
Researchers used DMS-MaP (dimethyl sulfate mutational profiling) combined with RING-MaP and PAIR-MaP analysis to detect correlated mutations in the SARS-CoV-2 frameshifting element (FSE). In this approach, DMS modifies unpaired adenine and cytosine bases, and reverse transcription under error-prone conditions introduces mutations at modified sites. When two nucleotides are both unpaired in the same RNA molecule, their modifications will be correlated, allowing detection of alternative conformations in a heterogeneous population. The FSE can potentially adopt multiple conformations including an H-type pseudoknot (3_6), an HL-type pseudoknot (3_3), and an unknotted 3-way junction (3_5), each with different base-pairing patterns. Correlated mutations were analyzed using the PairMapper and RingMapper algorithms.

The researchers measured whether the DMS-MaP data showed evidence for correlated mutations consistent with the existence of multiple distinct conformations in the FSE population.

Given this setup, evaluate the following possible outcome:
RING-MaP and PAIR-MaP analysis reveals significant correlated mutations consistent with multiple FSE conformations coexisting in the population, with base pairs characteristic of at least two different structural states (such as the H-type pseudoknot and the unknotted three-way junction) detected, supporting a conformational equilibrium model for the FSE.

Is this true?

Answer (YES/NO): YES